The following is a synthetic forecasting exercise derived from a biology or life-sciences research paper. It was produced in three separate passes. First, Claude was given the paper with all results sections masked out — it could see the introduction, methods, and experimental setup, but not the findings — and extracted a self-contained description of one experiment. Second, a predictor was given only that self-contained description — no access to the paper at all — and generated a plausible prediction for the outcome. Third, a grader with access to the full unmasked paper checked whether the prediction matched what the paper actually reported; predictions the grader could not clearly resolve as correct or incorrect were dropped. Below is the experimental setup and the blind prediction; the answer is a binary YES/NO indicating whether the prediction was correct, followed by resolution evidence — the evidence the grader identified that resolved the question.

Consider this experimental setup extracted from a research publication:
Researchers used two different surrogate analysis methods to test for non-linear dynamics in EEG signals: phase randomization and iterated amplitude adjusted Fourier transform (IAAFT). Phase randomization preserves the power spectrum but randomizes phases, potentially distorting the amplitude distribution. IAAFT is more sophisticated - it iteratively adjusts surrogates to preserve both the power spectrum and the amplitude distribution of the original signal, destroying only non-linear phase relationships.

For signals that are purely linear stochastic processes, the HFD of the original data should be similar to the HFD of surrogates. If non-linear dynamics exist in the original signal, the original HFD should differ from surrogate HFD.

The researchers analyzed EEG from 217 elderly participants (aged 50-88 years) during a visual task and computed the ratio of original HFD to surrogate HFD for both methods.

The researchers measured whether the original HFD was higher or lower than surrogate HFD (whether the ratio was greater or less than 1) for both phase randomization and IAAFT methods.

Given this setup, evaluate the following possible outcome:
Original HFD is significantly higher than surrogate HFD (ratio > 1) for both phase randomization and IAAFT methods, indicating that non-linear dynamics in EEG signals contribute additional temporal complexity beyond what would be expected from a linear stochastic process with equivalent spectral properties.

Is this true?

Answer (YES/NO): NO